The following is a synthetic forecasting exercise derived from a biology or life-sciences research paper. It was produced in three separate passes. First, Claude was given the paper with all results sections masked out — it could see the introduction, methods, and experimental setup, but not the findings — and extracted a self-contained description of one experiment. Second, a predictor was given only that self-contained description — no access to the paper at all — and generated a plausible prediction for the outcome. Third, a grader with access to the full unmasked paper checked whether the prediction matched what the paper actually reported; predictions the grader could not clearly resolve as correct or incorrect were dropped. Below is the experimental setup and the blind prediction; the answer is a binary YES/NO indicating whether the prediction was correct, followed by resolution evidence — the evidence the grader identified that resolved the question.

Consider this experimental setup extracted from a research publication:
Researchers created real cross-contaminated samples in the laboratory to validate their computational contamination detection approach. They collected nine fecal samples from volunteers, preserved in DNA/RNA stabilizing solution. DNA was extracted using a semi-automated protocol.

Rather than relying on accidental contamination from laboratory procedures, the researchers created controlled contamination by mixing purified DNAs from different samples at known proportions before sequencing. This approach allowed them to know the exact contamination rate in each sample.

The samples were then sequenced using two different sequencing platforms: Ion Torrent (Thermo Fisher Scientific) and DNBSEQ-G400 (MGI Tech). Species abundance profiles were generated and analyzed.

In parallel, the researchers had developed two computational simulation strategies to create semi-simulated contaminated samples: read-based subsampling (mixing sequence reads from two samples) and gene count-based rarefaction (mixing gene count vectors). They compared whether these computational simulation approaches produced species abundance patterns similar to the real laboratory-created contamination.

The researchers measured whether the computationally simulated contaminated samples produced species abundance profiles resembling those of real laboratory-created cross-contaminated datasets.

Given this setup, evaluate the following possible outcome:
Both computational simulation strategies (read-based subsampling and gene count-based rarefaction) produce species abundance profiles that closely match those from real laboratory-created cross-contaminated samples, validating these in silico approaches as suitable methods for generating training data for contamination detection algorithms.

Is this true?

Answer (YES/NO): YES